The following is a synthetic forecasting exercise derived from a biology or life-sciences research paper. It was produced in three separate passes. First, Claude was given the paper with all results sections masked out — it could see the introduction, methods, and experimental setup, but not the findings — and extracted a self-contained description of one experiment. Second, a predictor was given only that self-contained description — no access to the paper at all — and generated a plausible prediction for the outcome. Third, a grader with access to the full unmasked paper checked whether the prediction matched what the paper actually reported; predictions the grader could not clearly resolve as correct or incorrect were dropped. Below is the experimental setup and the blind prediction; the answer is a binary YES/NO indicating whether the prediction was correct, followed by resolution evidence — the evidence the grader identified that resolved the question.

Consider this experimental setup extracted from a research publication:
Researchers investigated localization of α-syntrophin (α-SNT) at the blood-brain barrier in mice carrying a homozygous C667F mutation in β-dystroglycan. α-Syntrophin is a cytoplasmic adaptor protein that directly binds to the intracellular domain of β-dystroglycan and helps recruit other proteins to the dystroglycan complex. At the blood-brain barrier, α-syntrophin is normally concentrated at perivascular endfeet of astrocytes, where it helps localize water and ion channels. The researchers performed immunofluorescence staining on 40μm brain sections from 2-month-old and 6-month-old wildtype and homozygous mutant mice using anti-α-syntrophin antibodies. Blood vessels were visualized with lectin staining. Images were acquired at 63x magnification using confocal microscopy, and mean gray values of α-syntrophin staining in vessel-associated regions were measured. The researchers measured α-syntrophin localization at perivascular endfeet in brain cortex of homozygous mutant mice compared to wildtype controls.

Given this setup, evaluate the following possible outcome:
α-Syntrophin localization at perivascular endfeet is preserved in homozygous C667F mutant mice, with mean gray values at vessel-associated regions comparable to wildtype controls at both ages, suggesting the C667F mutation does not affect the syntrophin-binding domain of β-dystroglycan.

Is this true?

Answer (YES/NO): NO